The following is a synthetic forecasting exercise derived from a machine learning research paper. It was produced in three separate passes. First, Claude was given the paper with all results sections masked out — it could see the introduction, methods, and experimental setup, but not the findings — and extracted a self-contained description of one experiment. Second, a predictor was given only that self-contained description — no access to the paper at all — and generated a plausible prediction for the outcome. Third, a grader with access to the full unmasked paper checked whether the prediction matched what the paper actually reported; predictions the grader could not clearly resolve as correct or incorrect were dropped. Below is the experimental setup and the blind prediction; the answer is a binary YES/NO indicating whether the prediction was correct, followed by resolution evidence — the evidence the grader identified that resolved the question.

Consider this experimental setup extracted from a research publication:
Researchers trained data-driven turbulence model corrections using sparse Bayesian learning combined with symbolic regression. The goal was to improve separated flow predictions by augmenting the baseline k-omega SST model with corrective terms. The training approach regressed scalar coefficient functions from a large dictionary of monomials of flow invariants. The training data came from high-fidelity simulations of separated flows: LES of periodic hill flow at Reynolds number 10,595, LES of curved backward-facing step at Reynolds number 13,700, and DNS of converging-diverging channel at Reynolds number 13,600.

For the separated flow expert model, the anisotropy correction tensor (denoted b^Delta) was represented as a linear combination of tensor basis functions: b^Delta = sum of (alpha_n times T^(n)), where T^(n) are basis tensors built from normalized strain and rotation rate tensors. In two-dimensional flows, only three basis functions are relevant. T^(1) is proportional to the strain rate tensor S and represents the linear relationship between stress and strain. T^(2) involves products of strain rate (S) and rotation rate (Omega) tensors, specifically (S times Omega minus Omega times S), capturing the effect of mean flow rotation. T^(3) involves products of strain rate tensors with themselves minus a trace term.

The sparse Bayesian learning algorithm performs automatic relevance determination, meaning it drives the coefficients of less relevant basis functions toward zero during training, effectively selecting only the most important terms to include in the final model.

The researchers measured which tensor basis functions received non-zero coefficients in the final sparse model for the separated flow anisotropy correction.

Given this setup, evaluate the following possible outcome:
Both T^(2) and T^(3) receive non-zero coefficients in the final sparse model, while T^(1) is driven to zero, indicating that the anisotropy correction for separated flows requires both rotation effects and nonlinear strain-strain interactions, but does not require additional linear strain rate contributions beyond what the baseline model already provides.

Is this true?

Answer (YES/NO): NO